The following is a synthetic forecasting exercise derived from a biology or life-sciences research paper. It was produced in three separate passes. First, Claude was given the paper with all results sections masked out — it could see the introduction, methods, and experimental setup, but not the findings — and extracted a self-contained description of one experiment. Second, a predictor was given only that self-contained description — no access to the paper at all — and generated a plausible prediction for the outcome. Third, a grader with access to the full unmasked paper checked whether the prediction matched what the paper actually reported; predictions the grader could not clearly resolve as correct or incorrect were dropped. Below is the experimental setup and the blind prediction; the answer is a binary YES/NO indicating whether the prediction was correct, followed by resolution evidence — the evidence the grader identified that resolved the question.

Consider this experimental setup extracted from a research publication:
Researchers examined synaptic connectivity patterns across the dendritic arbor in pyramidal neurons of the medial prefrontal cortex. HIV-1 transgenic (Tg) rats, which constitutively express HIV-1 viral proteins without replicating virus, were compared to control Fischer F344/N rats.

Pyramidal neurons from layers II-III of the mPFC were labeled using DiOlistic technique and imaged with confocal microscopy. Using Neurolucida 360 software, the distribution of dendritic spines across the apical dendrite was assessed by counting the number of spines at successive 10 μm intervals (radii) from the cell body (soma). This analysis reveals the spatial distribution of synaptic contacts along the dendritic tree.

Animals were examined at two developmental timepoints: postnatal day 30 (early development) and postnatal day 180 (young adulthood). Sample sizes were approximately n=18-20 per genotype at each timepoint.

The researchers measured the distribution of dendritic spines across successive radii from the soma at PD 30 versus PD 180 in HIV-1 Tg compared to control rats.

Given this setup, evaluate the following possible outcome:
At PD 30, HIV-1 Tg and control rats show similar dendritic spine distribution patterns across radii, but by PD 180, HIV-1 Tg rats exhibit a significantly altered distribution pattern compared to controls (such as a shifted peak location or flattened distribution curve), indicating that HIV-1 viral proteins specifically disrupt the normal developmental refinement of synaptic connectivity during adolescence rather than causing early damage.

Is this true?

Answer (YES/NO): NO